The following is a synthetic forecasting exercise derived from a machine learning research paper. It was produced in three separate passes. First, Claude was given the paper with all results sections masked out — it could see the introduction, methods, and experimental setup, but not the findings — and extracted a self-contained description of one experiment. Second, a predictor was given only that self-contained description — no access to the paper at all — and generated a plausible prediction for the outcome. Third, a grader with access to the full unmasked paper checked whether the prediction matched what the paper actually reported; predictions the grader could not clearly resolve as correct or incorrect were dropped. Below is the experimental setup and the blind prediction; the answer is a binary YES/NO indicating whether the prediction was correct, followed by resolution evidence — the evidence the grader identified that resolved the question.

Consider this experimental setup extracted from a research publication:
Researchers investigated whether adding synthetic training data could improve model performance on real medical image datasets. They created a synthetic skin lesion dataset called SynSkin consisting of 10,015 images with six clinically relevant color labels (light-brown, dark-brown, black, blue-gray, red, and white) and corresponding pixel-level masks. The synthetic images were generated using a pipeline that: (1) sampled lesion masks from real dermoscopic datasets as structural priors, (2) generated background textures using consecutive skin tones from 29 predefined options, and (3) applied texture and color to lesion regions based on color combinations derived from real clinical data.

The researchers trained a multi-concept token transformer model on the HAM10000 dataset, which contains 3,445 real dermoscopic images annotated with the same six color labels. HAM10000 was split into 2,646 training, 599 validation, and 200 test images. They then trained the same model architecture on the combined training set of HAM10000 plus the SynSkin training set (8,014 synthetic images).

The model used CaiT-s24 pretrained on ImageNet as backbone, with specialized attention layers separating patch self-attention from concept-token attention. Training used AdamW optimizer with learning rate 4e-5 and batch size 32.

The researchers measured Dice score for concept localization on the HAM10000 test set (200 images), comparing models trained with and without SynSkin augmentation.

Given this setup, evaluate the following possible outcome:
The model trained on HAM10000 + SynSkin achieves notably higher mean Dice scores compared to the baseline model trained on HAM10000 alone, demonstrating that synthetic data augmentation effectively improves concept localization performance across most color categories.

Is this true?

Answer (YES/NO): NO